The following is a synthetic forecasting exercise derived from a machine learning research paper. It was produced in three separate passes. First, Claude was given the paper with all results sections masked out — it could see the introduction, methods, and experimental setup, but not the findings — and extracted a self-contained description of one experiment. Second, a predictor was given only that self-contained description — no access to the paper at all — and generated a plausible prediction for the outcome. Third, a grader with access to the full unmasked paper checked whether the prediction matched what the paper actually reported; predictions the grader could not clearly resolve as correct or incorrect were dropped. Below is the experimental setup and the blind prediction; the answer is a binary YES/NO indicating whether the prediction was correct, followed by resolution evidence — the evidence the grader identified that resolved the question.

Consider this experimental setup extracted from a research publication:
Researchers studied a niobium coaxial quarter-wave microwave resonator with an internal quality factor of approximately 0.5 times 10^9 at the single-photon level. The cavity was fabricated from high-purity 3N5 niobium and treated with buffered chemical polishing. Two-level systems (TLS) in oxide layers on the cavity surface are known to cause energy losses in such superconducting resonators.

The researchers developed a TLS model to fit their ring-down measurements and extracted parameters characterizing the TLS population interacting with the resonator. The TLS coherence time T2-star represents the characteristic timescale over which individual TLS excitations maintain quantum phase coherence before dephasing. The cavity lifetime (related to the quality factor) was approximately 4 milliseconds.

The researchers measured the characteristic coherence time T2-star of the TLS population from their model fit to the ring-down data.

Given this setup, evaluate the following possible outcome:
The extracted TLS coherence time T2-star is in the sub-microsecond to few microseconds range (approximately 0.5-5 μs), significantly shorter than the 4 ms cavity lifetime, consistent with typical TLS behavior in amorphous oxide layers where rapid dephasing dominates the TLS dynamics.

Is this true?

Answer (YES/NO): NO